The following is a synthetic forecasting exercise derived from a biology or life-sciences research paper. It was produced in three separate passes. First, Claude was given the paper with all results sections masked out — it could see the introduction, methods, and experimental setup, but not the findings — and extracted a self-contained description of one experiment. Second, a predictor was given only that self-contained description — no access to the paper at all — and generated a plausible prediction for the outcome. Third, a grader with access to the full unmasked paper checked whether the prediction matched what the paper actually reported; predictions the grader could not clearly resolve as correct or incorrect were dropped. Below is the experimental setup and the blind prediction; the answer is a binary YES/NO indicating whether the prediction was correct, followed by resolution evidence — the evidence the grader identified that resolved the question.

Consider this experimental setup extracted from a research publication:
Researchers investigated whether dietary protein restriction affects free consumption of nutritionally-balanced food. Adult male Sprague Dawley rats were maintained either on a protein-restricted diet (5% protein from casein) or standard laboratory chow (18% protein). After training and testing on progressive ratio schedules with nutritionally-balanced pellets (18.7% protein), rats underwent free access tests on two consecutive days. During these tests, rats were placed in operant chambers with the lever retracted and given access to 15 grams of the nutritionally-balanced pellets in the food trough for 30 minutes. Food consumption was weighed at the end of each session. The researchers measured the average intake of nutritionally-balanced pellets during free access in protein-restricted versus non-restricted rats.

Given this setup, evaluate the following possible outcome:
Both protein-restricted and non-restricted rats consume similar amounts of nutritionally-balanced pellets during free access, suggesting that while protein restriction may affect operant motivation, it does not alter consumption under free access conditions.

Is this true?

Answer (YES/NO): YES